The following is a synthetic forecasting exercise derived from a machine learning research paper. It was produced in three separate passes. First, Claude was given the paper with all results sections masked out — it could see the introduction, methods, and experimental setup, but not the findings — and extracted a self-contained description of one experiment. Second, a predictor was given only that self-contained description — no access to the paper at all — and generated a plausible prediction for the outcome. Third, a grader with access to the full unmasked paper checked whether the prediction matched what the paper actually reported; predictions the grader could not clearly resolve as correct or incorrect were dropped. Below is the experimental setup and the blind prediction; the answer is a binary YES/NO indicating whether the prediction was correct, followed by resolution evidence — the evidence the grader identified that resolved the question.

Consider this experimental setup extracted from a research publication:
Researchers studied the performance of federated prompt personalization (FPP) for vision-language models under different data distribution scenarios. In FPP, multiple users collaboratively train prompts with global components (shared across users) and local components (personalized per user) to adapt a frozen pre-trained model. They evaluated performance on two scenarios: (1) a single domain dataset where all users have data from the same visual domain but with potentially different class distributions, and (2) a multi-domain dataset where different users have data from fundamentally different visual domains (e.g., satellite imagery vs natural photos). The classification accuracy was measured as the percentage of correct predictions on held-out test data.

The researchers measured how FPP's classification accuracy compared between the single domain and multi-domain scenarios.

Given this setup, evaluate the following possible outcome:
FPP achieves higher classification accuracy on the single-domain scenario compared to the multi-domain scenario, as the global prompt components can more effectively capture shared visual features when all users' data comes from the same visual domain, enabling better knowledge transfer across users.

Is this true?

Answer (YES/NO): YES